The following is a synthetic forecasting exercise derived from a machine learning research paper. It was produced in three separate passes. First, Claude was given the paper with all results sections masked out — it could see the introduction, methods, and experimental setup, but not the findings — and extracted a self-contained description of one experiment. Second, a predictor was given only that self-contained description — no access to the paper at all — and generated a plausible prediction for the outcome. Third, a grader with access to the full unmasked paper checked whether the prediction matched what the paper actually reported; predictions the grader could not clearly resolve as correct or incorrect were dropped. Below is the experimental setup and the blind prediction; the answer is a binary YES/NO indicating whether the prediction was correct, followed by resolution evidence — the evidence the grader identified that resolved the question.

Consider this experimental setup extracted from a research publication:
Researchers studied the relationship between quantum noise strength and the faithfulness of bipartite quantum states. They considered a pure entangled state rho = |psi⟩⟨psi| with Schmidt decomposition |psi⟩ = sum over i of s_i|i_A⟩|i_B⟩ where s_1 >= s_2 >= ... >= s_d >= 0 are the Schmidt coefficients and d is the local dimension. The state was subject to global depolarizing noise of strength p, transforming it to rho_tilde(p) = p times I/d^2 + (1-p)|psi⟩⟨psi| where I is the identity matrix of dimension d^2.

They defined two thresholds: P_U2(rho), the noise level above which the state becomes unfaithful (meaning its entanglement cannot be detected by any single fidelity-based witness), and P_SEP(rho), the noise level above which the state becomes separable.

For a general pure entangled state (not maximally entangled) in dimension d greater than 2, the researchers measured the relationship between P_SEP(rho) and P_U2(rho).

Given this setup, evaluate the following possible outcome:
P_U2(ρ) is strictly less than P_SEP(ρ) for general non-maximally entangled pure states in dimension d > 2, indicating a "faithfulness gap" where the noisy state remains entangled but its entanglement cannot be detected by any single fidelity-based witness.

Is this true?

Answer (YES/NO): YES